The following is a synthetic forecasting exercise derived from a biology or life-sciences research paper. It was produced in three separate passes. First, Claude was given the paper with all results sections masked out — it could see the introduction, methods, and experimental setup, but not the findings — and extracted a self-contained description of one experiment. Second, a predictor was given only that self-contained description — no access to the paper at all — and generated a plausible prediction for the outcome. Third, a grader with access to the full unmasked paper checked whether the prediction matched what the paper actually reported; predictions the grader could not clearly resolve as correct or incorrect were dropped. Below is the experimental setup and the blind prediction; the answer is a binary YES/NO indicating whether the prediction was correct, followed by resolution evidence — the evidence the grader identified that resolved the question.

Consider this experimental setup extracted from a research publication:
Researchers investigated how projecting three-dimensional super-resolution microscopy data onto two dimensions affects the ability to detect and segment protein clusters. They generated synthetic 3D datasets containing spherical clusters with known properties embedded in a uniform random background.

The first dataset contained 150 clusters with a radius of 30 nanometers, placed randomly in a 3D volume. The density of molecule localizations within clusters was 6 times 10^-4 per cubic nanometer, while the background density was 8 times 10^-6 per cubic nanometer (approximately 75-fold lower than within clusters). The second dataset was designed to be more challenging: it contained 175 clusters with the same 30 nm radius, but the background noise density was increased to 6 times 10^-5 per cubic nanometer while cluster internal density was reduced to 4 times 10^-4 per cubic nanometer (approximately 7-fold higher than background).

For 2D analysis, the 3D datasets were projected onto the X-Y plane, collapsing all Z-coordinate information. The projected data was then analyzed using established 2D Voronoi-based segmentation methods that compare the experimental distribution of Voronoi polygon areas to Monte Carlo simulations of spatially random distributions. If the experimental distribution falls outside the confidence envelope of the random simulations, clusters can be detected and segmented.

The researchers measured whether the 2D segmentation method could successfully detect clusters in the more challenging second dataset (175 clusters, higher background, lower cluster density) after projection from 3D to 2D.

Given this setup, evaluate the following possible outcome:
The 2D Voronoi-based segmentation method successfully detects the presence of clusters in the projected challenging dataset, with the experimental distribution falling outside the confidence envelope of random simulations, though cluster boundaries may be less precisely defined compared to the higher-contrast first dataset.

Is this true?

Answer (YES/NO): NO